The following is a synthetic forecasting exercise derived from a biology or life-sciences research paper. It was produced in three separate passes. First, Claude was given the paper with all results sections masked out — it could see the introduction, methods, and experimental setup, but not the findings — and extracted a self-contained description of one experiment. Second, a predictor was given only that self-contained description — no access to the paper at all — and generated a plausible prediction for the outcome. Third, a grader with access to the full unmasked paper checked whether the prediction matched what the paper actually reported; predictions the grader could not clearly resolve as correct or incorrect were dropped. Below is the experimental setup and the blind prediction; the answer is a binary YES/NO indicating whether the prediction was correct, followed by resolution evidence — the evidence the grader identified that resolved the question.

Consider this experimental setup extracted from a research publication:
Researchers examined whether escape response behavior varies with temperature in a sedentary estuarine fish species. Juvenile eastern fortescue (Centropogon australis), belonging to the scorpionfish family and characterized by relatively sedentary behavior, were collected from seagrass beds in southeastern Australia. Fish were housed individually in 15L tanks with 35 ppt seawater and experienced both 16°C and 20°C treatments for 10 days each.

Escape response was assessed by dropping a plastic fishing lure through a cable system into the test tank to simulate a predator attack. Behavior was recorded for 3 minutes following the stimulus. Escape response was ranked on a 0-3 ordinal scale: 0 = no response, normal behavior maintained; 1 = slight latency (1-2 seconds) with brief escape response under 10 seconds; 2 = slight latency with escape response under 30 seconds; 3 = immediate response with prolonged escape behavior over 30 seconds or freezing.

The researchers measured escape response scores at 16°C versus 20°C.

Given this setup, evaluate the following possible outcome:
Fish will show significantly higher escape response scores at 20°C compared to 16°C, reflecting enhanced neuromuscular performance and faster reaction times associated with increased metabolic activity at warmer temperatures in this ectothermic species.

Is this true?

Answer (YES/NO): NO